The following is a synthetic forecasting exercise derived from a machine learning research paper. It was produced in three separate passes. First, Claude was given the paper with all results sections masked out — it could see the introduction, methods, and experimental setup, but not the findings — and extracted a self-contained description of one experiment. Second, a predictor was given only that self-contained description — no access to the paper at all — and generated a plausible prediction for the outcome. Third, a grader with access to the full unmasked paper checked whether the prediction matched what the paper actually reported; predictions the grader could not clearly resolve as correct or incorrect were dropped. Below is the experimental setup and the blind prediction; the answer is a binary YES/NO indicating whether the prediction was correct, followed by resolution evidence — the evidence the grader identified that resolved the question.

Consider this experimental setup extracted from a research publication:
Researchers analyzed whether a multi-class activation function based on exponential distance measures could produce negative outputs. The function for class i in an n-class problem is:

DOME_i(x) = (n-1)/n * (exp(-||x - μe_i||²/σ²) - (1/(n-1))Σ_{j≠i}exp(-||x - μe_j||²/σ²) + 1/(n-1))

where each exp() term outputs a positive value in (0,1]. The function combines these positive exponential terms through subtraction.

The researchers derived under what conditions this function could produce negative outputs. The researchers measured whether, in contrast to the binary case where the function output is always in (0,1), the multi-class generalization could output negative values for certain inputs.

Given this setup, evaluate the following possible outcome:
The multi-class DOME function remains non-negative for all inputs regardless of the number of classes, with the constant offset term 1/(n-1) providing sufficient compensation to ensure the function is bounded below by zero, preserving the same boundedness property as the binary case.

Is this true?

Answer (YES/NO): NO